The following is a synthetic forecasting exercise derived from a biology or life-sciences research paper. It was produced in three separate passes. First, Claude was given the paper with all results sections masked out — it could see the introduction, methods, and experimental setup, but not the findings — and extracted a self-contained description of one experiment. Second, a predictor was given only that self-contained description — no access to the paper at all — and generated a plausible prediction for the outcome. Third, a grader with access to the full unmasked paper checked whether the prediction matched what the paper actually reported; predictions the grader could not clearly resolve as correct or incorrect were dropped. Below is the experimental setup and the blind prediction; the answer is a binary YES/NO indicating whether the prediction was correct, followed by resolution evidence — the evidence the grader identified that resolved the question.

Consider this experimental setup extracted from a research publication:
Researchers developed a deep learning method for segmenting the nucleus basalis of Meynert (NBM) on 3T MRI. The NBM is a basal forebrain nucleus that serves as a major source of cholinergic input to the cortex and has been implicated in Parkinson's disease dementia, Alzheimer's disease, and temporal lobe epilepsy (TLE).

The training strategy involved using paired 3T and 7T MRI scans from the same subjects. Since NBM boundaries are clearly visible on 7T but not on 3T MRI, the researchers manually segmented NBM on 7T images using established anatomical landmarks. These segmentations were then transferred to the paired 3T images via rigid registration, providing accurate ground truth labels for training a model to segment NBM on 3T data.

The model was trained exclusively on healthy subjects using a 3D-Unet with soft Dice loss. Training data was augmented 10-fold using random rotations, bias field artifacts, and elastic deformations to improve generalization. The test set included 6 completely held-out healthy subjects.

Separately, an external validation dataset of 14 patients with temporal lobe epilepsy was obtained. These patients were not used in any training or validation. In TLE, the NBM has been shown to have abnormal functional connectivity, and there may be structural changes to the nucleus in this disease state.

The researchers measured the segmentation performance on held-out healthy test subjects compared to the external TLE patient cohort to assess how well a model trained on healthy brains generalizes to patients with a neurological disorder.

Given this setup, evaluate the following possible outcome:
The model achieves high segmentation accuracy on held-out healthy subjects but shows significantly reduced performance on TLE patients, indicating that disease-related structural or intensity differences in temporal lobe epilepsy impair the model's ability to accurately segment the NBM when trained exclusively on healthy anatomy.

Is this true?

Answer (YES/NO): NO